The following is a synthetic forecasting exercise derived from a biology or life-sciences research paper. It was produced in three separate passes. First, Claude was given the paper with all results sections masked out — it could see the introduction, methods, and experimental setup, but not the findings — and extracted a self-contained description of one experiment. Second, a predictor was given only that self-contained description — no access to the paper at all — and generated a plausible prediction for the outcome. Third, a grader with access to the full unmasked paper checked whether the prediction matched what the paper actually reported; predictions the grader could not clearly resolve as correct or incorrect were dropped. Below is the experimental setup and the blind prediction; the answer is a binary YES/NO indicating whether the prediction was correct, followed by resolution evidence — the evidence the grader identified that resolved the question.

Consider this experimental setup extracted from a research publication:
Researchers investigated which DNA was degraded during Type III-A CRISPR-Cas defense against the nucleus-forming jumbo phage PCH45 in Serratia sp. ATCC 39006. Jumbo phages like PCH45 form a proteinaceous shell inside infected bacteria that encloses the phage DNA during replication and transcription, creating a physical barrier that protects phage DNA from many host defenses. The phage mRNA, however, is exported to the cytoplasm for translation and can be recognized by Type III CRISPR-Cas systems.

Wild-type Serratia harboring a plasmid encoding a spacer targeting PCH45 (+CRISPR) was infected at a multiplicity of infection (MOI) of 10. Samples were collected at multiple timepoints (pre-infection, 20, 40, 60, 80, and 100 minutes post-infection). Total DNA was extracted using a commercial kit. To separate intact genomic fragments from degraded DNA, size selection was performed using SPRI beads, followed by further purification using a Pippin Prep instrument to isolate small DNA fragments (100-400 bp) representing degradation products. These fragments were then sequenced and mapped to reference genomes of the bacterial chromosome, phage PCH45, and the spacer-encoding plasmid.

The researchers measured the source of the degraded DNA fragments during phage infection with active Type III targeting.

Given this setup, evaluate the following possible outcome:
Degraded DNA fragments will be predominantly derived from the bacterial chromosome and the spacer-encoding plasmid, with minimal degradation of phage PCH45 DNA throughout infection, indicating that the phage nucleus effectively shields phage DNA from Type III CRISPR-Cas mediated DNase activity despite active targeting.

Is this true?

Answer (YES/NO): YES